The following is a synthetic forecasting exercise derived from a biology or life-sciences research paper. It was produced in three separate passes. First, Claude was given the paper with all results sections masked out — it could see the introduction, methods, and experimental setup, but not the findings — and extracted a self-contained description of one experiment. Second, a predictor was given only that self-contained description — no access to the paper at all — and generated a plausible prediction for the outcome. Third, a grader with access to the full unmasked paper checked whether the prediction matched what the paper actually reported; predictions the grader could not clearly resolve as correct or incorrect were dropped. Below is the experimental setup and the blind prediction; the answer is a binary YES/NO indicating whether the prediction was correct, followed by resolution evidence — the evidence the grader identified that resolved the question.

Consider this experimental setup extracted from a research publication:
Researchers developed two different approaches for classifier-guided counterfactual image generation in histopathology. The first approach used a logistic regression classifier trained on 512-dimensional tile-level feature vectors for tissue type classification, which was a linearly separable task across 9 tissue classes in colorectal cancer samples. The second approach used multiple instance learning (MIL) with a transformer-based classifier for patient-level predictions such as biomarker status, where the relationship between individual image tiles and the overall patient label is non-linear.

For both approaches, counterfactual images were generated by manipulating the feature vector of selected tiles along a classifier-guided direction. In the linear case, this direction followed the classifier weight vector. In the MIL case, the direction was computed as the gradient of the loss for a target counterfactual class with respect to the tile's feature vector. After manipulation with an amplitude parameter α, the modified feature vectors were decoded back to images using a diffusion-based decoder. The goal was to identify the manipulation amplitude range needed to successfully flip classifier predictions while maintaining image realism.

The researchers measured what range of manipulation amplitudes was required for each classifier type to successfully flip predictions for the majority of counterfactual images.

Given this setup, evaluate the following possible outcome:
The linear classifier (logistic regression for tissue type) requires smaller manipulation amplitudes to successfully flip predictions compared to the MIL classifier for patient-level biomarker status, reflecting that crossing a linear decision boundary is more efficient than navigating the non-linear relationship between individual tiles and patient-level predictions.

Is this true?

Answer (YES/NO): NO